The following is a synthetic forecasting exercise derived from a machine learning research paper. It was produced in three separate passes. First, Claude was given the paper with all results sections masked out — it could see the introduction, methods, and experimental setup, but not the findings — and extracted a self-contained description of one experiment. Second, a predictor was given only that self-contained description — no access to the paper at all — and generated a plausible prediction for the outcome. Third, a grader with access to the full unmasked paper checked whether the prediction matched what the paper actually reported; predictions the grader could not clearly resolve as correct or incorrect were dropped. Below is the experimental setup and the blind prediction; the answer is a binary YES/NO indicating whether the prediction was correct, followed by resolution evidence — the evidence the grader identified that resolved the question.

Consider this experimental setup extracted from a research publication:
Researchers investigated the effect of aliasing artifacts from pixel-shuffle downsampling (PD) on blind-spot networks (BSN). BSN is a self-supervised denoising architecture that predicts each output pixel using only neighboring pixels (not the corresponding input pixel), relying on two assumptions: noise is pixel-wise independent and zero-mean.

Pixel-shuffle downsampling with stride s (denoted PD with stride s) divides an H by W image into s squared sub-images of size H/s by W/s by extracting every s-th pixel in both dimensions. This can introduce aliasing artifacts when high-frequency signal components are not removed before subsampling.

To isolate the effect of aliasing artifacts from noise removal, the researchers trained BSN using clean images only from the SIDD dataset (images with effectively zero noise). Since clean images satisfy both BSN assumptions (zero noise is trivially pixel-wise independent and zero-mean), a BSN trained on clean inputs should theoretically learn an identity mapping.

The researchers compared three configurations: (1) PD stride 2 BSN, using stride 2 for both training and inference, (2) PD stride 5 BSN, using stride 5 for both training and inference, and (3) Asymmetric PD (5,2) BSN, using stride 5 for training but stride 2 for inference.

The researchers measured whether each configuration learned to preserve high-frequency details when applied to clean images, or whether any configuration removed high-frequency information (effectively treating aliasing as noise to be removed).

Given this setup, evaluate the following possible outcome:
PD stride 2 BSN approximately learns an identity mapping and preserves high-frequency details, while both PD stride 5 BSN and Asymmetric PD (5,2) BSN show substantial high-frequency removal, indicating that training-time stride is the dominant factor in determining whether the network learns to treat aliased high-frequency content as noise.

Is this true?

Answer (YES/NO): NO